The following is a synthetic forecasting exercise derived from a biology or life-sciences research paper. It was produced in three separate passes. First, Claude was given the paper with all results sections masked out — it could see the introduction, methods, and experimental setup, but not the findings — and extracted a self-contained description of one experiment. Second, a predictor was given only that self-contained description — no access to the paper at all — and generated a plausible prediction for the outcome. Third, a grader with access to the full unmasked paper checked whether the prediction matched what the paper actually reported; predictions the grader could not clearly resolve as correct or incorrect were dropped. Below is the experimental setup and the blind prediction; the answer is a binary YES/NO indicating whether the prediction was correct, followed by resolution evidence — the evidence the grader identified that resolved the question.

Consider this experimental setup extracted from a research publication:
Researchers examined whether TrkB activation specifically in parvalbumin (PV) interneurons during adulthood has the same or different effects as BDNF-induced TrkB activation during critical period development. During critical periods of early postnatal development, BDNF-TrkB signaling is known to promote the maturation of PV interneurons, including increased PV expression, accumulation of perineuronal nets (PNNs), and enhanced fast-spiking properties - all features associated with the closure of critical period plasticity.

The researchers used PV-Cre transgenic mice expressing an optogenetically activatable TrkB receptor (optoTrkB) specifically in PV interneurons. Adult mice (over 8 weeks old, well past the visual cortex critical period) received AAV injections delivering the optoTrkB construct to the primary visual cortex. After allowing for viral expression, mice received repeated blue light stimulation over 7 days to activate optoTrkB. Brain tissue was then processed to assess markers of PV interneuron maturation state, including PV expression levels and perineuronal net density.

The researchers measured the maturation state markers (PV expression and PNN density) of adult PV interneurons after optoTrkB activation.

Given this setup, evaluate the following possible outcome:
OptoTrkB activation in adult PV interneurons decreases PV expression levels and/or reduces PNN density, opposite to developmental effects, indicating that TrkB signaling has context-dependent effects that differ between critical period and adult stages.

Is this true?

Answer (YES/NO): YES